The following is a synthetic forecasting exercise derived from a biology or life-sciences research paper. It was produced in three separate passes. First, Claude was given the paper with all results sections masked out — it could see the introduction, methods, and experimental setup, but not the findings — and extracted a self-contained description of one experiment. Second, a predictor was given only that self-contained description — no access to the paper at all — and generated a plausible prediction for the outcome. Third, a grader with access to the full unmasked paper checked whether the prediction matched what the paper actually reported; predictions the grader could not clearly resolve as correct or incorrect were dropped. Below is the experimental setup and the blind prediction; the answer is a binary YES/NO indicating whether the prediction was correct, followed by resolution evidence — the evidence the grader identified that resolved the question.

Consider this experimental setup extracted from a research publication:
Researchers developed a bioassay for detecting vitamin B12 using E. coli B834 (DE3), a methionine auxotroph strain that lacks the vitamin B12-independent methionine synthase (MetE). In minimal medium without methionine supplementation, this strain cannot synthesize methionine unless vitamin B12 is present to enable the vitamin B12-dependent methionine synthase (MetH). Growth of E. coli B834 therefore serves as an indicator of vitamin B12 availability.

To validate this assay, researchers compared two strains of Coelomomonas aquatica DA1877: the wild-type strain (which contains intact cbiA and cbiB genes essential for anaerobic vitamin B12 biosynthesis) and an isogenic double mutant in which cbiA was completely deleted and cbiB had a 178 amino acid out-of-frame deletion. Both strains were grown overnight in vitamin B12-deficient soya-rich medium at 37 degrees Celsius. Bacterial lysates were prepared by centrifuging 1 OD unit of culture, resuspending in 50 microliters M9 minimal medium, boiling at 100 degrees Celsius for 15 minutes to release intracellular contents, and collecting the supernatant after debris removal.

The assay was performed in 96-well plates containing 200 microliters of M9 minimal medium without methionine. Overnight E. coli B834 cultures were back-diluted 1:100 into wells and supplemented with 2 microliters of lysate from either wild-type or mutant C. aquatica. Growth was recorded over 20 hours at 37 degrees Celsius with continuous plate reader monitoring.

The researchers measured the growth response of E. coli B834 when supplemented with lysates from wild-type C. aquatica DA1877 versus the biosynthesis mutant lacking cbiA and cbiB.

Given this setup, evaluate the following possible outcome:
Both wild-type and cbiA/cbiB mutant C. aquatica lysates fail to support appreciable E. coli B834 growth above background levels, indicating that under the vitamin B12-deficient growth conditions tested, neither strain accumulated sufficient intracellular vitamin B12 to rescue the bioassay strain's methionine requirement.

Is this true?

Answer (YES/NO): NO